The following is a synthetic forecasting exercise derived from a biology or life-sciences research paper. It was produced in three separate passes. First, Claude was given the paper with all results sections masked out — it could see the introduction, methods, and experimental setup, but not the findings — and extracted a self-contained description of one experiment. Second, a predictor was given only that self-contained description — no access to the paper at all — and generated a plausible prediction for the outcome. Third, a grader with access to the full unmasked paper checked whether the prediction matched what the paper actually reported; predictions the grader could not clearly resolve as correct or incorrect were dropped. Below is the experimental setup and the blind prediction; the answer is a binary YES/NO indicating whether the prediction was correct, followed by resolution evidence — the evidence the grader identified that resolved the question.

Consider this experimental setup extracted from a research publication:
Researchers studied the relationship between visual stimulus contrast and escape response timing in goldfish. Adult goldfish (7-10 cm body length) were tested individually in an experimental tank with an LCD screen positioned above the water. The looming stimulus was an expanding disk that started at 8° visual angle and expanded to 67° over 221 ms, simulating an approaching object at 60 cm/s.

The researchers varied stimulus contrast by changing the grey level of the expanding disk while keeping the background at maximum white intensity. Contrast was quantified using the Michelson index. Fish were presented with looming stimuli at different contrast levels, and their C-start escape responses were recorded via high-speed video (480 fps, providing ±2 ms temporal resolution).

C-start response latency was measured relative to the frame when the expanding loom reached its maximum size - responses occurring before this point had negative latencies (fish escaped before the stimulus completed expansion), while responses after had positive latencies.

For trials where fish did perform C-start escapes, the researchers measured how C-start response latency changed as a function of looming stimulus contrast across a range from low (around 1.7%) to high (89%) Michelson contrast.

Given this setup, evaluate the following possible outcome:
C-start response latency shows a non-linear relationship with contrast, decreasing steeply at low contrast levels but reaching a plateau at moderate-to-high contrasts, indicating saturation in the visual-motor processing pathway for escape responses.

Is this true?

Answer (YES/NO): NO